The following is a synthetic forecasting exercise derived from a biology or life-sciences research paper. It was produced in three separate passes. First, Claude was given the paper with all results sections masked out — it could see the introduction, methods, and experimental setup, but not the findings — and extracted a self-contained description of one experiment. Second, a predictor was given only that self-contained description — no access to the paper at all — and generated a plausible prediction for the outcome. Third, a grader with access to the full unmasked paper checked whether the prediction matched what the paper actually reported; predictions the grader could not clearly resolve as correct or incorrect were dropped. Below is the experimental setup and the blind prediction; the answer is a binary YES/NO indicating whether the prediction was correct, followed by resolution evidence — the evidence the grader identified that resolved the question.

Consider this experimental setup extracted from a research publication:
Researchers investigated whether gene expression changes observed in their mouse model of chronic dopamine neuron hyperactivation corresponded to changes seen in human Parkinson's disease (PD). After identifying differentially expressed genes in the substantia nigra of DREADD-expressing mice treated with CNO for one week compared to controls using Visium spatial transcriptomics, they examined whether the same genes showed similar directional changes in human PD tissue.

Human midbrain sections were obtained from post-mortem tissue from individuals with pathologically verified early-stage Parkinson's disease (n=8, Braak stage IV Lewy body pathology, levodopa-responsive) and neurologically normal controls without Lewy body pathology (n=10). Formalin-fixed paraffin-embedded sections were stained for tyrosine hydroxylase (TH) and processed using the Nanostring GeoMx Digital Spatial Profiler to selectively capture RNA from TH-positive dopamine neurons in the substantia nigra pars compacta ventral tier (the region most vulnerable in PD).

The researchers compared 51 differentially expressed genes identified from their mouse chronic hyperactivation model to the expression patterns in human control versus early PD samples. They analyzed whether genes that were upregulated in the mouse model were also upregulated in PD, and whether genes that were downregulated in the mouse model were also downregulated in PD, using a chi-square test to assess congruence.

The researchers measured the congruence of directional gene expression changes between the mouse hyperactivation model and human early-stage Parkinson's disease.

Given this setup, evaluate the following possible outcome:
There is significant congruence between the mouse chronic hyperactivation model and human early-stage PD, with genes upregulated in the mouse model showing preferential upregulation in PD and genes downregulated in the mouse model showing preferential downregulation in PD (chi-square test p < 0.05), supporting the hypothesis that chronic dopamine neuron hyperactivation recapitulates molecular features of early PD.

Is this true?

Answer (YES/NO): NO